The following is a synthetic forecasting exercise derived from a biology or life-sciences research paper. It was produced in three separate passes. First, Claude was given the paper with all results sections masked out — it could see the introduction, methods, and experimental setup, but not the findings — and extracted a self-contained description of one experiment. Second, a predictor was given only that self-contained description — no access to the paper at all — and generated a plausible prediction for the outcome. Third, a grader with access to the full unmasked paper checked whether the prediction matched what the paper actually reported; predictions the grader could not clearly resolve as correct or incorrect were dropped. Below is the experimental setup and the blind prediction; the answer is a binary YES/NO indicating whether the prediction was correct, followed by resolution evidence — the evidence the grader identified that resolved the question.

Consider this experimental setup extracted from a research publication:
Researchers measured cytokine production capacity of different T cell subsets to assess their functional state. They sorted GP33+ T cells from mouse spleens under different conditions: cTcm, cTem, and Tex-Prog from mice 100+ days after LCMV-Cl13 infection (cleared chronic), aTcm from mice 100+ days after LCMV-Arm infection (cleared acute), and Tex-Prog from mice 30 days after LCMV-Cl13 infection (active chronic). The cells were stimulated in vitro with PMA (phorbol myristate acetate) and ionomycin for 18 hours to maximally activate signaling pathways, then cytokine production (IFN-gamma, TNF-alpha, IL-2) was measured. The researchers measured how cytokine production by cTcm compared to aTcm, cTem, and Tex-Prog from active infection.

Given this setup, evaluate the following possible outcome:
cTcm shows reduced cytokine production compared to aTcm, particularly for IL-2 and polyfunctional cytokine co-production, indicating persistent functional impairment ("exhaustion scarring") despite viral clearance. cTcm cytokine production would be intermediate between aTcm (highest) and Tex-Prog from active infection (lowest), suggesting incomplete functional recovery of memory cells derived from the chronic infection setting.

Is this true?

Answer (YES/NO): NO